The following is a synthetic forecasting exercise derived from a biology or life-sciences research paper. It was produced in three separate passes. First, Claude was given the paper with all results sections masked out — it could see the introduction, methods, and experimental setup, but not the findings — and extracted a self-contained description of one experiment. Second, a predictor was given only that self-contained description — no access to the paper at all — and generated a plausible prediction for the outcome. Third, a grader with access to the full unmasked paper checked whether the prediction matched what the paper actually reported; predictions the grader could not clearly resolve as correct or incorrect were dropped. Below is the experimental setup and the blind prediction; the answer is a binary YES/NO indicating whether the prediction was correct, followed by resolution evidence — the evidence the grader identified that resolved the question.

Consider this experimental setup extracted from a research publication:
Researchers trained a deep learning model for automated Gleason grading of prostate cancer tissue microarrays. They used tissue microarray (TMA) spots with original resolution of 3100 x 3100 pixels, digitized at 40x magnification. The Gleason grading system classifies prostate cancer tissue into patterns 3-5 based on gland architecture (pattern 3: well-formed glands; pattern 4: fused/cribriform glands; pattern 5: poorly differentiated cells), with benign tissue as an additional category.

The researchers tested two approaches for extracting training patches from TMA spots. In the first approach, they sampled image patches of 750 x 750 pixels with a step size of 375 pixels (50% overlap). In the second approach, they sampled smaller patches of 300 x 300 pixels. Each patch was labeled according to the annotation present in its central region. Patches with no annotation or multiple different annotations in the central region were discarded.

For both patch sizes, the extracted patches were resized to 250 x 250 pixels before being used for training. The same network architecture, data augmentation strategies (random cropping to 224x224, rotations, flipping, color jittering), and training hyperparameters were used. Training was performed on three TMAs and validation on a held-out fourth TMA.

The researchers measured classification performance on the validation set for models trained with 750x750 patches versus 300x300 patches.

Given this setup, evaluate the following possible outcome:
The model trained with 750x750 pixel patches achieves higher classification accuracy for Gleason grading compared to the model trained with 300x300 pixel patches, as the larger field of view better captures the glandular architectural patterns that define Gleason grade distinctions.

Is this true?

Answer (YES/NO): YES